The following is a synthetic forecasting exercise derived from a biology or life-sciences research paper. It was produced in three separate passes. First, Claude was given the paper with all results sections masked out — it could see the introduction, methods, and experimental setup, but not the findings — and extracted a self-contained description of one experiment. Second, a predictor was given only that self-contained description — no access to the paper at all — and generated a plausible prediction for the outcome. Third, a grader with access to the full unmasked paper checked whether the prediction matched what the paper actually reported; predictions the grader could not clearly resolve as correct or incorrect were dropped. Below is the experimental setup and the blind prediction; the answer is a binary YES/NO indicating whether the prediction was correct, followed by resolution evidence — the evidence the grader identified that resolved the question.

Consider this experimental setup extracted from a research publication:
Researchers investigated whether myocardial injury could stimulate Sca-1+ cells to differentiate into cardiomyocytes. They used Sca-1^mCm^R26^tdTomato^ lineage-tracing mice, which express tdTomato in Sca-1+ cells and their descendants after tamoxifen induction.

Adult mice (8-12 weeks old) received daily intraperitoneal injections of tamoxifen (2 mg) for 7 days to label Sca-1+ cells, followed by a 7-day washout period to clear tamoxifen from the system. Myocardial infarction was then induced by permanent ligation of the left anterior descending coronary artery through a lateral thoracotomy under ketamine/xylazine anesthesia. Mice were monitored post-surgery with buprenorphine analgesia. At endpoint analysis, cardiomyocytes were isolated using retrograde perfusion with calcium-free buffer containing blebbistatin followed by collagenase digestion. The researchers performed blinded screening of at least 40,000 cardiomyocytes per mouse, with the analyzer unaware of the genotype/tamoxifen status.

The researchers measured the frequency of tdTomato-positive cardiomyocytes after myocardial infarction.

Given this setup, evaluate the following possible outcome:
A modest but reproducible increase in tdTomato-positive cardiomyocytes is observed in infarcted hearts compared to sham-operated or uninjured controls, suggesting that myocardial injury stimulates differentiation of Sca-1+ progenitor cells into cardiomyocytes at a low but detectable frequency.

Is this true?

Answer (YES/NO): NO